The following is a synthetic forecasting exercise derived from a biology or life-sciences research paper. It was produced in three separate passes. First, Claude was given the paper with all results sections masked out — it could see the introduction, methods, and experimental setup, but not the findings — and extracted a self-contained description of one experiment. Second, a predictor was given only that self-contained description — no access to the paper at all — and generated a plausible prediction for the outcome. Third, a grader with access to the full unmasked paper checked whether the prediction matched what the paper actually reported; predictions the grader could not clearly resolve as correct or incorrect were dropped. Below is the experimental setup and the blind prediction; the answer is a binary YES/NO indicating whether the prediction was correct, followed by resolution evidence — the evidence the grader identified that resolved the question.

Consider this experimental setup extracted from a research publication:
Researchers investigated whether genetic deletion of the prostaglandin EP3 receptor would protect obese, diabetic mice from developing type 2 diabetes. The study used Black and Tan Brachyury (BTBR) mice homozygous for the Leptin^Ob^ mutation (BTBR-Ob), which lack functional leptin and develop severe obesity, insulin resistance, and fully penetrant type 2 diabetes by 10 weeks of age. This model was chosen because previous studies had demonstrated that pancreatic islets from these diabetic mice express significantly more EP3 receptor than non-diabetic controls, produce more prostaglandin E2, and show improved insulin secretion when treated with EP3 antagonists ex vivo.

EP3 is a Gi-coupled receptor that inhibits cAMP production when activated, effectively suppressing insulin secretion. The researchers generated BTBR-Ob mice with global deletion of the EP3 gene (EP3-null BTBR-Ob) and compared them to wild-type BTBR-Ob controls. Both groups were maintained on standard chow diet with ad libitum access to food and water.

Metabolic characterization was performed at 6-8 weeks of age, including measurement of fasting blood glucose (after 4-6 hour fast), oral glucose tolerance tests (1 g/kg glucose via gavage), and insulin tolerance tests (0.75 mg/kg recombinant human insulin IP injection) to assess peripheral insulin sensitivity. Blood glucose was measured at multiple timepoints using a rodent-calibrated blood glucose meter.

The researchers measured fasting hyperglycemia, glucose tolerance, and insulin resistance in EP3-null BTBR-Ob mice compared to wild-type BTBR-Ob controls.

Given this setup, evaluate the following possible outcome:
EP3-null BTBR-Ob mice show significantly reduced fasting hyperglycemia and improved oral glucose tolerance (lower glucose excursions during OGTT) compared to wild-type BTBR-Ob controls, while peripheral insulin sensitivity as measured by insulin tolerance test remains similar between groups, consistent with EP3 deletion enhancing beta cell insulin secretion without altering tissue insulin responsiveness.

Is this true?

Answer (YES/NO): NO